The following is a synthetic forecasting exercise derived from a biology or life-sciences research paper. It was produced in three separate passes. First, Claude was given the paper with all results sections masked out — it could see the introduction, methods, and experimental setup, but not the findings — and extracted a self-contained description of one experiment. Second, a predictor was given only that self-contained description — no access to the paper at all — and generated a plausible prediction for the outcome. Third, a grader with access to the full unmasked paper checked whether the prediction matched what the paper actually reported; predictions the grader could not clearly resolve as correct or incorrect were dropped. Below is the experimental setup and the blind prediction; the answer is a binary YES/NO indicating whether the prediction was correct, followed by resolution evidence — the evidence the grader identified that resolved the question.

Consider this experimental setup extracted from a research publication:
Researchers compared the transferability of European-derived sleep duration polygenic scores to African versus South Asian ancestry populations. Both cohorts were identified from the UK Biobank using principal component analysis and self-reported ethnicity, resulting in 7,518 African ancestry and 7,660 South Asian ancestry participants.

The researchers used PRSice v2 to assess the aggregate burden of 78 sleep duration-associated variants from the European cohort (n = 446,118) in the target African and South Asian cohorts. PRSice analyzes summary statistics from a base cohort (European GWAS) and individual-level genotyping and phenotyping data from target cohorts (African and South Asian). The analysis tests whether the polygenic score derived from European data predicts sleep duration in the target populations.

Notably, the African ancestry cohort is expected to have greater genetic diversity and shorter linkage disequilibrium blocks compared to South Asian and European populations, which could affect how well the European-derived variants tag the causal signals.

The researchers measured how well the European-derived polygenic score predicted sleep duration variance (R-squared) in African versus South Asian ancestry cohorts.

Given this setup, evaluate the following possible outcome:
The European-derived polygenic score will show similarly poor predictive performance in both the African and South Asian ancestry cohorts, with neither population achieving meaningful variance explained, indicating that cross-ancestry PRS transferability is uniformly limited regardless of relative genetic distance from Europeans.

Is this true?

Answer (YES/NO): NO